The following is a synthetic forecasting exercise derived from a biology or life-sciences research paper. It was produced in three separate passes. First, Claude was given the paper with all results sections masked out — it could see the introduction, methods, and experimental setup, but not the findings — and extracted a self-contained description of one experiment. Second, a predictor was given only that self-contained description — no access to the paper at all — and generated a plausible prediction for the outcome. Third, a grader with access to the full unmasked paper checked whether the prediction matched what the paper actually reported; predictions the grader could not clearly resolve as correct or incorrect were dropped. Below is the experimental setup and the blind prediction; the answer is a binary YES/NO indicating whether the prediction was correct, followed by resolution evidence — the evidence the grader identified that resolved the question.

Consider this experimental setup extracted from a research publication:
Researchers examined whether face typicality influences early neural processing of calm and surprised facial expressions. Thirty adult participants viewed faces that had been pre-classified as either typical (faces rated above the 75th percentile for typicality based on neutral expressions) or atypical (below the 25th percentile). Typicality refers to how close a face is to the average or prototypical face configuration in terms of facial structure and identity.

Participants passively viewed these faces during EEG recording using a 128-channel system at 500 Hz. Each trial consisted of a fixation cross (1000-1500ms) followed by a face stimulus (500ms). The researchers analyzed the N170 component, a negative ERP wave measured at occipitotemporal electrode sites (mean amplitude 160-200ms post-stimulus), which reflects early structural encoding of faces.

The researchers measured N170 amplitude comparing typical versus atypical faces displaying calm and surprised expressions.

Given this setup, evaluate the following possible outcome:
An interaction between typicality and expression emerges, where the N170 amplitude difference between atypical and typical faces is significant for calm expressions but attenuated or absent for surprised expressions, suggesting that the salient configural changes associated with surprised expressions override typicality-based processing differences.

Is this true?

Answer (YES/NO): NO